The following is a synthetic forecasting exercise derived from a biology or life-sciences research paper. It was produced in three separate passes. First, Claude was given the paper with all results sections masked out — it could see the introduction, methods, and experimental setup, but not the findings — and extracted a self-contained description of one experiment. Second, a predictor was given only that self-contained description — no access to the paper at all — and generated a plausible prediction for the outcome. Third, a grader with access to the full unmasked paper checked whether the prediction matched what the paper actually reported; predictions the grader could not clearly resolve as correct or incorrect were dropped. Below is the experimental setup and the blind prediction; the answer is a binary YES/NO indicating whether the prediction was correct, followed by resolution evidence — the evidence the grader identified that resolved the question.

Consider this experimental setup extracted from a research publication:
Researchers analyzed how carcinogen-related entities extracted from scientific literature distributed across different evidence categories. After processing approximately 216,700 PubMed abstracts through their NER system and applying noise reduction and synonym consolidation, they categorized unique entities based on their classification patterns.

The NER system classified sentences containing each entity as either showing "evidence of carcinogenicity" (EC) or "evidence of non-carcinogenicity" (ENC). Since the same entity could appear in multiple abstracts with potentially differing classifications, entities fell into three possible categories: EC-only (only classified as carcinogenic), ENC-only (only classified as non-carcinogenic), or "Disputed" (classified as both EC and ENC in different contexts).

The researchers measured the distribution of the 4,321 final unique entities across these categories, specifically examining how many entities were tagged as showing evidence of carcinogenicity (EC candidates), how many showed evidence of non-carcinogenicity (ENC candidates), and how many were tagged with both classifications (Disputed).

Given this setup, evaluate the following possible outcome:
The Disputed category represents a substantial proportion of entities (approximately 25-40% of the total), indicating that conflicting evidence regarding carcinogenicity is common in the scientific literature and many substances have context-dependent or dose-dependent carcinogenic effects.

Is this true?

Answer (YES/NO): NO